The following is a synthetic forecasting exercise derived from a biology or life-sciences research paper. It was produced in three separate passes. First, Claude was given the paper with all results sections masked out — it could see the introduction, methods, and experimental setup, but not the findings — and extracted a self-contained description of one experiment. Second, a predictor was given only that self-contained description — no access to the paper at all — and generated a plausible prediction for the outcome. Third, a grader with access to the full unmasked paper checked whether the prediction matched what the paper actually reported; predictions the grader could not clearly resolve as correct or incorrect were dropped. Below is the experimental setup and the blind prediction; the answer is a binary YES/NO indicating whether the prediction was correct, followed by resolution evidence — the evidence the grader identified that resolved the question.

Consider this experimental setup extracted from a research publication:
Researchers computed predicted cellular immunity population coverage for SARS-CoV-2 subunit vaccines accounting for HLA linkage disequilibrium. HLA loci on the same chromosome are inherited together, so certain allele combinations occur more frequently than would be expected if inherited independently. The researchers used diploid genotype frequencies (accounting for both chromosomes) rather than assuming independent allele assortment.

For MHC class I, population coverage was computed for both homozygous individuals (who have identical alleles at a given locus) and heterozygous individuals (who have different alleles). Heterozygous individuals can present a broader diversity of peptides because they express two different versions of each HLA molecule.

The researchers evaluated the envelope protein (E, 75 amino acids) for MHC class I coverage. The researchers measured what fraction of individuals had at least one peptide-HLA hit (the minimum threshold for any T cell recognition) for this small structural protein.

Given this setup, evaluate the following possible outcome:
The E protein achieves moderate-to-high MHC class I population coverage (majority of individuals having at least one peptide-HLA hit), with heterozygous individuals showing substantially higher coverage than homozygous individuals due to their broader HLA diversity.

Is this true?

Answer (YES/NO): NO